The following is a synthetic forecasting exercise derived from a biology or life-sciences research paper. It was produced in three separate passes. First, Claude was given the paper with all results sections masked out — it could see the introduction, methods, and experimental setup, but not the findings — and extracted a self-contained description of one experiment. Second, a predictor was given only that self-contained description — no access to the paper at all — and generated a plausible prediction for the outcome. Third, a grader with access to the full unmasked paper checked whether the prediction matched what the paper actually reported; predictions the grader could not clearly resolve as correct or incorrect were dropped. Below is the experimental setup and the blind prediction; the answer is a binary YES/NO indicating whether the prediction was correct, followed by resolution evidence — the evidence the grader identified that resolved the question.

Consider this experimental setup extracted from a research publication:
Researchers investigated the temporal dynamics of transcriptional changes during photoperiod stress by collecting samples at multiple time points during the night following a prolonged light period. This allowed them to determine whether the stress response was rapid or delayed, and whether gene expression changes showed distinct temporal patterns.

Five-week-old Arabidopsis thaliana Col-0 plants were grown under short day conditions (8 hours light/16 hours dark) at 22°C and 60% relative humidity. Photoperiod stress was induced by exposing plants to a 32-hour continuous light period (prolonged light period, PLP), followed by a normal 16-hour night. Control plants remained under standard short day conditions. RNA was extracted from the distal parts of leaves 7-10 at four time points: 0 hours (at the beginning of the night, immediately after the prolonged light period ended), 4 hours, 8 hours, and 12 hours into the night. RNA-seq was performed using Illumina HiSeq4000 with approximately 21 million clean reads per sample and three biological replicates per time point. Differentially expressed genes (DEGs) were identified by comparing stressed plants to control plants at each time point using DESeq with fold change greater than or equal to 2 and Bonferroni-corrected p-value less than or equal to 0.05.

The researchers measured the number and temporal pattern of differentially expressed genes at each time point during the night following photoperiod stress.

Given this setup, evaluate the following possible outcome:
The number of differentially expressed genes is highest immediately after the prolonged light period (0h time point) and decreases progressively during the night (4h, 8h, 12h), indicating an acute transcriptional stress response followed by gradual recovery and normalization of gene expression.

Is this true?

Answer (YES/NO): NO